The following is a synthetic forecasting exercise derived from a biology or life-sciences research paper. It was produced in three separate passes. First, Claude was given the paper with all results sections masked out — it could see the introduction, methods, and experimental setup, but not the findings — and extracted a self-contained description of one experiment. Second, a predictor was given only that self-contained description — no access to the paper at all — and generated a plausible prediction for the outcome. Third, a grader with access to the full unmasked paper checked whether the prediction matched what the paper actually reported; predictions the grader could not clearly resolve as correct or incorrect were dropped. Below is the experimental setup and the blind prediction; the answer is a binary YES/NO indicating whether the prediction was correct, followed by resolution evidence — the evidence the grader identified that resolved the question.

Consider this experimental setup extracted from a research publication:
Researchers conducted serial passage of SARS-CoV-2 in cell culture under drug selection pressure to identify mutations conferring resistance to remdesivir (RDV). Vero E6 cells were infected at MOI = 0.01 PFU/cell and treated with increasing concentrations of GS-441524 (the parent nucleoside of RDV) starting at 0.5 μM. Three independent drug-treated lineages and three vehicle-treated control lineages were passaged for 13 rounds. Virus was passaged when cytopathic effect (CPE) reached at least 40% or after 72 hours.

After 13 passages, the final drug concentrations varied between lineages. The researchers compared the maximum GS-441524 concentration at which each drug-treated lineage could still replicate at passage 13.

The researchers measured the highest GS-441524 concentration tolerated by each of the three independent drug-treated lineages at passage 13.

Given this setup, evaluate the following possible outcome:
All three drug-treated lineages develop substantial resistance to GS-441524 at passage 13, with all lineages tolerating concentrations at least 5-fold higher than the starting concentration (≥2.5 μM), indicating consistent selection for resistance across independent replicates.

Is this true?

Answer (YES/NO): NO